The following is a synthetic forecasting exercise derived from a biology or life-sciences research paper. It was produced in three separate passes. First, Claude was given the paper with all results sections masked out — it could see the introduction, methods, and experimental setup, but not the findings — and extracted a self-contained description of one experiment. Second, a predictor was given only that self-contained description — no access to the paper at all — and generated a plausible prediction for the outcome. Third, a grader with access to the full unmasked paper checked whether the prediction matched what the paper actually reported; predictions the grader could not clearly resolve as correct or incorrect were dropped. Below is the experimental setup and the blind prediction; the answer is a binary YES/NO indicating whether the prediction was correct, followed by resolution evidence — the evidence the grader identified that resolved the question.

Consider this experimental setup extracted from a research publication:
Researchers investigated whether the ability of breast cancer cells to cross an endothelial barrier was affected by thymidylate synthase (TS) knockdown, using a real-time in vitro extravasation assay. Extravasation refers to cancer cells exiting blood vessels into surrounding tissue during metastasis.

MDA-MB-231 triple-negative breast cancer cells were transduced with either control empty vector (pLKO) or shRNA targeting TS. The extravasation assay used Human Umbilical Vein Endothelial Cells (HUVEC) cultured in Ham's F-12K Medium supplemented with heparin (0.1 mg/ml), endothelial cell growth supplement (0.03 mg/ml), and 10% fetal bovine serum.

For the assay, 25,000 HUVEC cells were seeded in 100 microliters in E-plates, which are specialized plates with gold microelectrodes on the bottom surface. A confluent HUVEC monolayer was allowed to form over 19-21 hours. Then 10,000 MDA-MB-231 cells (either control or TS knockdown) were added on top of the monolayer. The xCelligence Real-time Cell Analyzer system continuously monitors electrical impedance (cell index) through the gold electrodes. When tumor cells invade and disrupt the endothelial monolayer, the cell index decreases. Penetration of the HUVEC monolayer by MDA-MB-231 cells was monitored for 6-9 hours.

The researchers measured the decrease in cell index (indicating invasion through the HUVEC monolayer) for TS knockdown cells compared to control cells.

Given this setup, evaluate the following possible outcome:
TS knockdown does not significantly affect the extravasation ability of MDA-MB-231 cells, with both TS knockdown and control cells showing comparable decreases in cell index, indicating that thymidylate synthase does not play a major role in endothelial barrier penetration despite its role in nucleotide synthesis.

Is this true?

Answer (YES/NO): NO